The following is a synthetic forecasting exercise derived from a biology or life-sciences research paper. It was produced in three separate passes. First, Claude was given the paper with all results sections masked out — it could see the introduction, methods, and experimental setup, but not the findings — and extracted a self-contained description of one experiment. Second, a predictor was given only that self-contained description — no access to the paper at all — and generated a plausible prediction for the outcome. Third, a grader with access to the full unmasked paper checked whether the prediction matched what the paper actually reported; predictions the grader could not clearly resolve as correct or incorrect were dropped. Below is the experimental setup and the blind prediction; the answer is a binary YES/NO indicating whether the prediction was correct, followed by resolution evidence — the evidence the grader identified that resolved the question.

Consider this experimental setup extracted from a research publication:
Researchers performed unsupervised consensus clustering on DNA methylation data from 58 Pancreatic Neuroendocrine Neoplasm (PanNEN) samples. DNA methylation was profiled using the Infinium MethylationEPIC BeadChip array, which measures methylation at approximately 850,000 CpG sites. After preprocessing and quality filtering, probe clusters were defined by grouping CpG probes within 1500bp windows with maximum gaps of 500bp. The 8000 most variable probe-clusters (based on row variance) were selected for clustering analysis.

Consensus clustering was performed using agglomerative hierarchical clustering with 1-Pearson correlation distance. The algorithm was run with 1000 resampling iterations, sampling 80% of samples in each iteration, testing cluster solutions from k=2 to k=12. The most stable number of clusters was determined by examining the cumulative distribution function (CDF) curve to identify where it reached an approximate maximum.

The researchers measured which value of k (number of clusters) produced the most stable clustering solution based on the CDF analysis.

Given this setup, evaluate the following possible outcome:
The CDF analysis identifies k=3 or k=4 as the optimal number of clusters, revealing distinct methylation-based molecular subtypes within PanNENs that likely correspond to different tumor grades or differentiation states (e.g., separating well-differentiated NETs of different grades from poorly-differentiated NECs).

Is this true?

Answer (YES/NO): NO